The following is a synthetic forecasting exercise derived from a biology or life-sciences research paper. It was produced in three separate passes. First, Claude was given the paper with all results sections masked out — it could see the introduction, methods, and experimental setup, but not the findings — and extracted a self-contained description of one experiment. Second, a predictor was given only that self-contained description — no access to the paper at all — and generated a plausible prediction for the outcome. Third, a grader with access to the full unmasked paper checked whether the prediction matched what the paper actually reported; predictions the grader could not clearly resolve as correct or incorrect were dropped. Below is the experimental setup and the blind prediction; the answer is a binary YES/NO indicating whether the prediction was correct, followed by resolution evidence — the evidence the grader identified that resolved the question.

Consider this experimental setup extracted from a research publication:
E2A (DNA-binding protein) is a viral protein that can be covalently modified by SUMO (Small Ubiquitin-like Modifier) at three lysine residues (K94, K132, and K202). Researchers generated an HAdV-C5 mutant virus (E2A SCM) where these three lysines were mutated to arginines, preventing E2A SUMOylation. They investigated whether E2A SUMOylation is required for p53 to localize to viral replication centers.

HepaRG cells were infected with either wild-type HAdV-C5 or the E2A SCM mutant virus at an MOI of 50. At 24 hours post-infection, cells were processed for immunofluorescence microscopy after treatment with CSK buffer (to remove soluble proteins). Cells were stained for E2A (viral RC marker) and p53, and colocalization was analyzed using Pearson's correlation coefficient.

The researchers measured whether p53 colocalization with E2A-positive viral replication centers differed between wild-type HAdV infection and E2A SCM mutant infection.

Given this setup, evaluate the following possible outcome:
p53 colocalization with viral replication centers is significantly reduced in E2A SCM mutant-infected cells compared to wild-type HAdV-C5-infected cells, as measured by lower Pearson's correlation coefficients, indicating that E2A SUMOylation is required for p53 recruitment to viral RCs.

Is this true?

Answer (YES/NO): NO